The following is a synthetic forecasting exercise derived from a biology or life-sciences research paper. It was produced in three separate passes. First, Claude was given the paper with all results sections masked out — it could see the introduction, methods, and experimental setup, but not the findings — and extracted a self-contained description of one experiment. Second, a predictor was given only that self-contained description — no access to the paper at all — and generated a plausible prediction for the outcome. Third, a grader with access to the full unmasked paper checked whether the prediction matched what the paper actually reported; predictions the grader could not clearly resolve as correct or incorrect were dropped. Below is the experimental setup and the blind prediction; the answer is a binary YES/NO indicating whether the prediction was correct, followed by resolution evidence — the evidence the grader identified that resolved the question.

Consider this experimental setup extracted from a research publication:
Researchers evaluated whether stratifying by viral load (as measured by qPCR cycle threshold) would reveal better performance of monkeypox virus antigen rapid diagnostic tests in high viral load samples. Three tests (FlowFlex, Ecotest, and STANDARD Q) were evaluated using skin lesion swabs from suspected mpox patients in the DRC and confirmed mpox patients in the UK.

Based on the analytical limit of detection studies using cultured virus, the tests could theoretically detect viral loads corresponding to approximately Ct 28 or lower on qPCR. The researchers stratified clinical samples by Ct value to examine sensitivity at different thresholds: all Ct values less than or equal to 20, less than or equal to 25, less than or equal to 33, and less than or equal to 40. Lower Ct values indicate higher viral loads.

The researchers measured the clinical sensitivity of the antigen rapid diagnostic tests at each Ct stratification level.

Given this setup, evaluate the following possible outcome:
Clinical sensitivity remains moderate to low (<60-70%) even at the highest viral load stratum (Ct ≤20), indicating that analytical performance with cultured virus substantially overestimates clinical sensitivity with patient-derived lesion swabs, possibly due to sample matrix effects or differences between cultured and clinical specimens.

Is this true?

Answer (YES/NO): NO